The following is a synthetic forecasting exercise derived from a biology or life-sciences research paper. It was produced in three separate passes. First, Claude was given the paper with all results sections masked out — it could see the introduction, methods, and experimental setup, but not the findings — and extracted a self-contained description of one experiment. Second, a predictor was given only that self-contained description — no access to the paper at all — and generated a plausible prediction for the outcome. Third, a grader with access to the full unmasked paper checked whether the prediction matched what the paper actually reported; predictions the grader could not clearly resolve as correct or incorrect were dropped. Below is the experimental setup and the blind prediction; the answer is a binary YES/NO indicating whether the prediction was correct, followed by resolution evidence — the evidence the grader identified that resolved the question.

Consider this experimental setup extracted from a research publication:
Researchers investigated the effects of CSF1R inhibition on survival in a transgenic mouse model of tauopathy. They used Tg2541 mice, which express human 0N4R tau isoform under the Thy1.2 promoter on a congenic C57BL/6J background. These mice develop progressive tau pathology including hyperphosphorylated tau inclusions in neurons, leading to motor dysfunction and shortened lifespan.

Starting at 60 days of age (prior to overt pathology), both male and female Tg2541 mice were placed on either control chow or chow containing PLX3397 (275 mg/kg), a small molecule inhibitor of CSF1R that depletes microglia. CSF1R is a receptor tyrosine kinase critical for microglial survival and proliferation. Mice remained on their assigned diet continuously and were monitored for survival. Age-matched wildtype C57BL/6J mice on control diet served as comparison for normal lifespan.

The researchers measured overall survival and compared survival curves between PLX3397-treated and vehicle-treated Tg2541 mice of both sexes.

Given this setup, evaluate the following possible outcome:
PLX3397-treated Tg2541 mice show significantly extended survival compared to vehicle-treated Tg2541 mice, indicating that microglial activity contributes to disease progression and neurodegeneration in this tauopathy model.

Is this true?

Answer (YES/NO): NO